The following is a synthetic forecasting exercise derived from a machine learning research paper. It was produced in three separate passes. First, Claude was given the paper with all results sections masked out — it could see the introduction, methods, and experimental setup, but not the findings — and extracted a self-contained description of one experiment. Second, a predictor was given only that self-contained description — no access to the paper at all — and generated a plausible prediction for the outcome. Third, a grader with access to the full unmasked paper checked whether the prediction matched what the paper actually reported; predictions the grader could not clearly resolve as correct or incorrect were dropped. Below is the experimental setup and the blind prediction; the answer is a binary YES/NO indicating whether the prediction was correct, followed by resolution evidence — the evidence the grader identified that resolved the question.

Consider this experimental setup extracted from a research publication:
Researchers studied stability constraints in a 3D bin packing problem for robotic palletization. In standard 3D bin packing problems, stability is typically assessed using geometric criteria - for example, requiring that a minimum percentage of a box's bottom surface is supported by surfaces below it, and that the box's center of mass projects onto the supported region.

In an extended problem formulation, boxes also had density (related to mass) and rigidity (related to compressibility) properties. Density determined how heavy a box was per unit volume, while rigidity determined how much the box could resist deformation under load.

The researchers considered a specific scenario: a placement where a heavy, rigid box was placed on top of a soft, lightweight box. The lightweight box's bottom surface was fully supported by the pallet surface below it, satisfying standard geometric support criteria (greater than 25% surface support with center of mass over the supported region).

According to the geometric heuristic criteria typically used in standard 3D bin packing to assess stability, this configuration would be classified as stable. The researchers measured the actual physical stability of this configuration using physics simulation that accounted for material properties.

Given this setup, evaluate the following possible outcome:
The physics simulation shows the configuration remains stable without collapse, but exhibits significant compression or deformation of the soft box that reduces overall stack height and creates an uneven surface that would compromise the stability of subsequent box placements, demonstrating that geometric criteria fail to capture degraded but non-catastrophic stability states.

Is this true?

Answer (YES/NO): NO